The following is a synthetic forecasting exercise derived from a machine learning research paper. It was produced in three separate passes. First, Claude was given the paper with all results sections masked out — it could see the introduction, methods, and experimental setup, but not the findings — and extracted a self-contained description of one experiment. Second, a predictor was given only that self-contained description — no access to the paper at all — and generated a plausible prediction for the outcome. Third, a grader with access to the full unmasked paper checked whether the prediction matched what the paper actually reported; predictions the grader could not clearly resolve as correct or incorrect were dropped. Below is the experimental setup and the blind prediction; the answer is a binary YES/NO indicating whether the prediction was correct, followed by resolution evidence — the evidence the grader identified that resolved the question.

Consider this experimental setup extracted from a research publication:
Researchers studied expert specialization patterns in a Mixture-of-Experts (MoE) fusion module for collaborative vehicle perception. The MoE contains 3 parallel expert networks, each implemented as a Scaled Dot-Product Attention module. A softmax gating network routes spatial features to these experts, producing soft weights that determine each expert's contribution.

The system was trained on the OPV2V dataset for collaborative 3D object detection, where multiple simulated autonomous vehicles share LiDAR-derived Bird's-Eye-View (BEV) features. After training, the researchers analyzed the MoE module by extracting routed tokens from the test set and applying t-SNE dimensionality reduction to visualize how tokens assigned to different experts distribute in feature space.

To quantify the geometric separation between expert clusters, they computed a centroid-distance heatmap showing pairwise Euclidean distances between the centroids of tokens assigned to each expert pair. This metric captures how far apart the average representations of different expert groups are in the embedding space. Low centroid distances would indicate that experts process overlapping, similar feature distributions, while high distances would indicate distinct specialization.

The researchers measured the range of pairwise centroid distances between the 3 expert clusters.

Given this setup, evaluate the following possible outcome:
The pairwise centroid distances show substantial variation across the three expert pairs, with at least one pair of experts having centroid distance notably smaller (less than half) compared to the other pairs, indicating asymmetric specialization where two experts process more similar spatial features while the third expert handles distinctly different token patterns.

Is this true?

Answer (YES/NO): YES